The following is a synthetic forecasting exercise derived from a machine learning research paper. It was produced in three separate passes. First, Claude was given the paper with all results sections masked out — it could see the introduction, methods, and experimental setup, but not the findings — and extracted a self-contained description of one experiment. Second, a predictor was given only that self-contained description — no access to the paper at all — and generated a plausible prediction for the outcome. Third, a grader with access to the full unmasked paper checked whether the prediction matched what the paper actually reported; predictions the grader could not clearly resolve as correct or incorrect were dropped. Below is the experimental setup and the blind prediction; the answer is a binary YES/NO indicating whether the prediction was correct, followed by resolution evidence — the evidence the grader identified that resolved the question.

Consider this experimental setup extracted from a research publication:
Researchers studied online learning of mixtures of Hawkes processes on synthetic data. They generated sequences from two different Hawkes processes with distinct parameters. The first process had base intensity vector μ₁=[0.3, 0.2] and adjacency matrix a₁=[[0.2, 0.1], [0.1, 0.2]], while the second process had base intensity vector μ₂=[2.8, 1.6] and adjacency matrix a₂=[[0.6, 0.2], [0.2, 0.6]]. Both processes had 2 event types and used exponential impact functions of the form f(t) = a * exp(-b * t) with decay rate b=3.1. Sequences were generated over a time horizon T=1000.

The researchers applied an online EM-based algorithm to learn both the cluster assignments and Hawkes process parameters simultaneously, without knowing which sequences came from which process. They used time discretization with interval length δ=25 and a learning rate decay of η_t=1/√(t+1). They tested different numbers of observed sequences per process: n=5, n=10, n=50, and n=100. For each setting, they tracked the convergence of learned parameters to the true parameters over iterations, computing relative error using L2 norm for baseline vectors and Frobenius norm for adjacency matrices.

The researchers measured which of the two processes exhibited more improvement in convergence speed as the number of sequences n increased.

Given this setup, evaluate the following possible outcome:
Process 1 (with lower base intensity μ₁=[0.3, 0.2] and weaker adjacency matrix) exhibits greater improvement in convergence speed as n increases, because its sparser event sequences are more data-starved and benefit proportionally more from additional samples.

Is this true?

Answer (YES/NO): YES